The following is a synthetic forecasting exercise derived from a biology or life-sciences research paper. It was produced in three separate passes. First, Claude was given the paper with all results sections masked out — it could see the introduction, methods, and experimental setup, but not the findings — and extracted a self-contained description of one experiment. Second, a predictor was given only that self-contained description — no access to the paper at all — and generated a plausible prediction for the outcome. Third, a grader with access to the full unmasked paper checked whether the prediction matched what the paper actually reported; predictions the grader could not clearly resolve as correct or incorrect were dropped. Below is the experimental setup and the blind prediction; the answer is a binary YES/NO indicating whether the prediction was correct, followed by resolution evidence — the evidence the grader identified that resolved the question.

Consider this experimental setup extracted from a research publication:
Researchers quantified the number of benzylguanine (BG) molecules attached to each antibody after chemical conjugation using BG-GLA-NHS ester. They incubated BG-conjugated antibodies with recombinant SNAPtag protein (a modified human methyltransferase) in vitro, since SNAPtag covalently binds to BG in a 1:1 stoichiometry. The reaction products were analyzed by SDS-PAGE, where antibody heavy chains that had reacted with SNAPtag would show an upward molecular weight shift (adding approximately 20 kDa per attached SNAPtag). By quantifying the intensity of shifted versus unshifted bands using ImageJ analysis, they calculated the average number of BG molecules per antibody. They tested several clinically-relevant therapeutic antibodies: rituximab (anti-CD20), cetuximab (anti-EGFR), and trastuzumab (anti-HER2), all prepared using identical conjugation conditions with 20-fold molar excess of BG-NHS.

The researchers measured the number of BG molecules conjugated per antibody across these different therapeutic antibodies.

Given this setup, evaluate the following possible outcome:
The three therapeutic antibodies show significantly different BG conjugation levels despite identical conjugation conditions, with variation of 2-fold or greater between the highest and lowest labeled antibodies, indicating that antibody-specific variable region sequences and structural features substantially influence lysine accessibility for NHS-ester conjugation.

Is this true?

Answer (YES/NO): NO